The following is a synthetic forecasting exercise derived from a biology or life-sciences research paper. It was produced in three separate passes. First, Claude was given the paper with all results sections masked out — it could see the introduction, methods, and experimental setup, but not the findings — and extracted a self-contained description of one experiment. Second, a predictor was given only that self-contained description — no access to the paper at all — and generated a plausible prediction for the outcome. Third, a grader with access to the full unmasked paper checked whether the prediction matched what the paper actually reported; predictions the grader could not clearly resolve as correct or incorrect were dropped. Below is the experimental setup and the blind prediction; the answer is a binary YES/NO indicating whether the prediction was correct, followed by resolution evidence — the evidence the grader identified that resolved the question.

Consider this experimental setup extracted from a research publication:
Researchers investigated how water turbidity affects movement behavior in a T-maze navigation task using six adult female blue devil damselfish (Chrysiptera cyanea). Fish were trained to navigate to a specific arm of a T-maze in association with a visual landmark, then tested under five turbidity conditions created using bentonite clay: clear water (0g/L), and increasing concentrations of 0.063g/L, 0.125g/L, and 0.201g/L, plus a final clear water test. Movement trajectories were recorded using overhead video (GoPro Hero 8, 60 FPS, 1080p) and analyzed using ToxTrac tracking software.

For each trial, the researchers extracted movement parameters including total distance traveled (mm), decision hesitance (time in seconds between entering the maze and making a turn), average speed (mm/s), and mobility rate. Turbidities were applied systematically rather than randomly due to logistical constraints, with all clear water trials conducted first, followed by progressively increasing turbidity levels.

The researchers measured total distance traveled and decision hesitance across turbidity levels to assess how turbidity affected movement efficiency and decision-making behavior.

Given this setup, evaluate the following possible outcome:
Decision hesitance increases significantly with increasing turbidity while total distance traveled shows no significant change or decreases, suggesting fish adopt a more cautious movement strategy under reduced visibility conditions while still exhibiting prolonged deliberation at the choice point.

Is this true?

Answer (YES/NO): YES